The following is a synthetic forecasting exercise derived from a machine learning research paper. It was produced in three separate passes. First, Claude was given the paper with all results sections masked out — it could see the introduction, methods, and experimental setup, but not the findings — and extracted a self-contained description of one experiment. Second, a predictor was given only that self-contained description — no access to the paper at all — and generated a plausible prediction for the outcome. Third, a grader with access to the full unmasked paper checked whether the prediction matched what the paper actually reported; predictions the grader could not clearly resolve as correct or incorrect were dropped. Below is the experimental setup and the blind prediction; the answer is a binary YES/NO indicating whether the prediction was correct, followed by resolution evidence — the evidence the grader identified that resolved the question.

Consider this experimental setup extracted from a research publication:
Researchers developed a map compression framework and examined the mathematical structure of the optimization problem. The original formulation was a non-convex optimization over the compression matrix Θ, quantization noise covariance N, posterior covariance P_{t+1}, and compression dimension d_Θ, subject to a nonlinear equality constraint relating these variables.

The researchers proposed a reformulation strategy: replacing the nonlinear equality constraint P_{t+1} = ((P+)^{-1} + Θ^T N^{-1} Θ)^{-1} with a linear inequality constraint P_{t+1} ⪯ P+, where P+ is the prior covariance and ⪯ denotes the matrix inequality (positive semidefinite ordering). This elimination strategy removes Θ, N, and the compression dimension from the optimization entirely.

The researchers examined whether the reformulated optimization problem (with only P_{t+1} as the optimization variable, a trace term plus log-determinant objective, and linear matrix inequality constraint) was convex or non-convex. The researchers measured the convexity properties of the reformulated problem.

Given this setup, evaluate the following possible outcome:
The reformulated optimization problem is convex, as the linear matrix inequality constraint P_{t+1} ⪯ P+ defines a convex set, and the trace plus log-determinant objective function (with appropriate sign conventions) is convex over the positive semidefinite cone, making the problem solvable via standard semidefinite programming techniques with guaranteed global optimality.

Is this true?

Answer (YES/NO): YES